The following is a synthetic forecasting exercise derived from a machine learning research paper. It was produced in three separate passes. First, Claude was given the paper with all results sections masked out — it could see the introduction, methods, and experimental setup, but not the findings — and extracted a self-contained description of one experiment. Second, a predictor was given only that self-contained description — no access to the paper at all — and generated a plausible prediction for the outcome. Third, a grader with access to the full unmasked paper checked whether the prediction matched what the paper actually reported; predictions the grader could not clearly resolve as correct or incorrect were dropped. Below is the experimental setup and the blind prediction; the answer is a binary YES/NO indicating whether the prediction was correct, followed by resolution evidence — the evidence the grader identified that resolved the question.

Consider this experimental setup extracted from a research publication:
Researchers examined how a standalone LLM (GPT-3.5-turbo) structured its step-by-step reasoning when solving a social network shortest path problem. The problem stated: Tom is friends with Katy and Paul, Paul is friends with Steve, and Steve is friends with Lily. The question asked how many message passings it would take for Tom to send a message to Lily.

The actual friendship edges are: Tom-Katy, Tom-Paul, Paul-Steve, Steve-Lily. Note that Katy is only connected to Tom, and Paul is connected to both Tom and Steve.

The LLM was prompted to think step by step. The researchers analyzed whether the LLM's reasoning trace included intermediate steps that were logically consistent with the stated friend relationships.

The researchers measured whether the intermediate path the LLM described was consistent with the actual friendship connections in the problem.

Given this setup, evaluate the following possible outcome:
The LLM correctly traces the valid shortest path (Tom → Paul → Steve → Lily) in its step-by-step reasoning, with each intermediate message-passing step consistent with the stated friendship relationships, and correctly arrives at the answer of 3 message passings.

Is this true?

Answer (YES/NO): NO